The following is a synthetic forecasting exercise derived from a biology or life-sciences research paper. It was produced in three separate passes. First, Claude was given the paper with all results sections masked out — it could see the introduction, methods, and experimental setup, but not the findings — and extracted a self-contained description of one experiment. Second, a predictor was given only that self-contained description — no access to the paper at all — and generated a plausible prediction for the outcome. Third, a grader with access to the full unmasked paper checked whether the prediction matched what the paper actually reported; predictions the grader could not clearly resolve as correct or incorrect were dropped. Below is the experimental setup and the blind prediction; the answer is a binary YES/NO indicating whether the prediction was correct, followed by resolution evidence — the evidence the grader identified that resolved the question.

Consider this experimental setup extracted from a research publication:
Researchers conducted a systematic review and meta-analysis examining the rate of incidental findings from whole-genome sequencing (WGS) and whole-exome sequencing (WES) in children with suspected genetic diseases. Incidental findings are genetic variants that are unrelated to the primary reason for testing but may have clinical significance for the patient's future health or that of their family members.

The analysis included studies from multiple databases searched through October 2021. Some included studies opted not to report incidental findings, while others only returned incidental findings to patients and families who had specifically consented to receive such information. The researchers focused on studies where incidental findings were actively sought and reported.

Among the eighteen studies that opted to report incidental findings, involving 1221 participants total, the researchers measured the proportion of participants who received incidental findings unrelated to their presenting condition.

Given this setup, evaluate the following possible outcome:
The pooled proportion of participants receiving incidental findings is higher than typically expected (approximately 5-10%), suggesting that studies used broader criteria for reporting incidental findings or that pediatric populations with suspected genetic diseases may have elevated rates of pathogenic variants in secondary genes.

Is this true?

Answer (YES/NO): YES